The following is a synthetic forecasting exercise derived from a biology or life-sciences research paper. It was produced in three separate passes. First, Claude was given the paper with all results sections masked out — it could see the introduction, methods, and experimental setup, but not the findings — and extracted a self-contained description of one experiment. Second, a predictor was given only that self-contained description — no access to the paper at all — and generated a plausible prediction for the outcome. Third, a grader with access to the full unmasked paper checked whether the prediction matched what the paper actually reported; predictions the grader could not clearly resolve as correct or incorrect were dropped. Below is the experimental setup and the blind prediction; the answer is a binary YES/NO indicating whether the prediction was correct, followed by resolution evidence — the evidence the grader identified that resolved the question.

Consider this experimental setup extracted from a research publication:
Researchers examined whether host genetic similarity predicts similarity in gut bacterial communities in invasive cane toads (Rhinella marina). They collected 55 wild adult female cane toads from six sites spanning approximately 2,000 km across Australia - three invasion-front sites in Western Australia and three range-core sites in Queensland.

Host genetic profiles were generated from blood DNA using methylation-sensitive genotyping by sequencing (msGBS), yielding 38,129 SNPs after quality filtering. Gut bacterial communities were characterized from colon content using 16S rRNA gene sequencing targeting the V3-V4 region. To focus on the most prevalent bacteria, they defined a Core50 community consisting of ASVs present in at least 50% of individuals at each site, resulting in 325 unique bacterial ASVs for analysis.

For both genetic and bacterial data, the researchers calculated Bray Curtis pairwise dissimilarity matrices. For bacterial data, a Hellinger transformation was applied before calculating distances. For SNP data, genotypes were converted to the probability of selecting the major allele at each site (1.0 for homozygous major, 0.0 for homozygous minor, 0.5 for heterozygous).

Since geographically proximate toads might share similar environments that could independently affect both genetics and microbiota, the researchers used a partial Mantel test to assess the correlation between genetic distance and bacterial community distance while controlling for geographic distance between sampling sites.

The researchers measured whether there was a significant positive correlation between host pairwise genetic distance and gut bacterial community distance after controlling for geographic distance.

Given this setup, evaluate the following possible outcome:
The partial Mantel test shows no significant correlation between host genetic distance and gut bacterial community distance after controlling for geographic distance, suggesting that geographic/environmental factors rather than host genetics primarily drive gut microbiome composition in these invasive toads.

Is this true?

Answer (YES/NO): YES